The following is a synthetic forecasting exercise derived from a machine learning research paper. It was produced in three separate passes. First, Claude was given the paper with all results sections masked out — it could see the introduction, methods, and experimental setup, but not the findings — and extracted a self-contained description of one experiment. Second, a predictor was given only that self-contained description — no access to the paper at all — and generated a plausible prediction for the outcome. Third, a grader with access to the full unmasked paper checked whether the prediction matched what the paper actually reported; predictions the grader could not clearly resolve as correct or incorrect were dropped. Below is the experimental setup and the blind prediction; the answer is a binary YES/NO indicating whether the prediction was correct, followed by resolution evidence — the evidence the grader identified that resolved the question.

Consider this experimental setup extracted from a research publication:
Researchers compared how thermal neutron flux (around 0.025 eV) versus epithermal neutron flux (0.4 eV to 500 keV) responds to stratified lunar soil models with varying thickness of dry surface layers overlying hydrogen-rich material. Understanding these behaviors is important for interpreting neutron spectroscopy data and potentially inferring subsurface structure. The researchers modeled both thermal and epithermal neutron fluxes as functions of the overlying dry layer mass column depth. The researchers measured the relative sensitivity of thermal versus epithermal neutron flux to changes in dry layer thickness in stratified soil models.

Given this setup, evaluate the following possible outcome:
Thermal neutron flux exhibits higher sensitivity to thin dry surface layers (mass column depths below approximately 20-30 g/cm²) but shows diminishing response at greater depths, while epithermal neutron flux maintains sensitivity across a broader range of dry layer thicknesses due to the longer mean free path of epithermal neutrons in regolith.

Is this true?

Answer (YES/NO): NO